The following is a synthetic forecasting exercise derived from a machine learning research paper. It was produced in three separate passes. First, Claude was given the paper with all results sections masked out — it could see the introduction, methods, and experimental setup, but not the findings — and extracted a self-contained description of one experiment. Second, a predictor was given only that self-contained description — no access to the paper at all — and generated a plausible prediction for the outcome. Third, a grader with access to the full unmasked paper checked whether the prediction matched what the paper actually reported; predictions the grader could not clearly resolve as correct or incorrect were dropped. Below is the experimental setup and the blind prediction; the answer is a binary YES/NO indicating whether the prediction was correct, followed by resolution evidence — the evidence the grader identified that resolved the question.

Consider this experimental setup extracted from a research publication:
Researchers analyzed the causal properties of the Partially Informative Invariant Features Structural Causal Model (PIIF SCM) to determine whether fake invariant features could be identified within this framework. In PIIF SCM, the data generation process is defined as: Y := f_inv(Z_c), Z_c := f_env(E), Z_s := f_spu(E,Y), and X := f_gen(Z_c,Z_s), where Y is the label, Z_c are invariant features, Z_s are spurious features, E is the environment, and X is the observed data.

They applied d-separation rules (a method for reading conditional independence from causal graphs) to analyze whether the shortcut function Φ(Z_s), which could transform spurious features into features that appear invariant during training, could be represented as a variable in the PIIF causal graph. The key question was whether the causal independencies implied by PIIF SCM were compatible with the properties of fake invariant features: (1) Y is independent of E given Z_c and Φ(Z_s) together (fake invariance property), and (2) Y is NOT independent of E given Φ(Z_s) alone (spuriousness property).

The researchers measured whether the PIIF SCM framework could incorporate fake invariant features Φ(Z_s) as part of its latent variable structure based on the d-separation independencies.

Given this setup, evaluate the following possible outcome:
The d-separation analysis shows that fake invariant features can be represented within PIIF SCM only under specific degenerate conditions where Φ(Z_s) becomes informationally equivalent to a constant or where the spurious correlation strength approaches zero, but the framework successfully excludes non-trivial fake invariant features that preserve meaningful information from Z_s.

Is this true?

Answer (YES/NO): NO